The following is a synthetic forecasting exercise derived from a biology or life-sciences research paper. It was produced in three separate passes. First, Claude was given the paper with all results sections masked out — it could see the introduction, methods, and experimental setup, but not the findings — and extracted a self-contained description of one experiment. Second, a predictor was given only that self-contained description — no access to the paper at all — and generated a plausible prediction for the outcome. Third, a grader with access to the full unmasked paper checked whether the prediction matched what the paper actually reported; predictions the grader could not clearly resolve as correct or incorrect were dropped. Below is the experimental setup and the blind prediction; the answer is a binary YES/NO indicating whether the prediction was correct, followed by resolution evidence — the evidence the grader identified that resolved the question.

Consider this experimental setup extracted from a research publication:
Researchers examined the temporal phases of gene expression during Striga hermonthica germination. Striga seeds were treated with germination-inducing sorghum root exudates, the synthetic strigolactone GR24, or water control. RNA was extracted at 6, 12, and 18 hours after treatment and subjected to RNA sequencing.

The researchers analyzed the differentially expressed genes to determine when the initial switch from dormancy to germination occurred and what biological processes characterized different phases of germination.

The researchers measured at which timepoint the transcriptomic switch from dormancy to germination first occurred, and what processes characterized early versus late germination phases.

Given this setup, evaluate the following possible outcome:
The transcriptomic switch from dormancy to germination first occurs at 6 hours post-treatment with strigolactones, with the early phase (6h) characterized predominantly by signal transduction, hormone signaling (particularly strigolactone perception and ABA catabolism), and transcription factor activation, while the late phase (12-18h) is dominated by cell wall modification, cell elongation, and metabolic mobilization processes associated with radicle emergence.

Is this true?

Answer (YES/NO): NO